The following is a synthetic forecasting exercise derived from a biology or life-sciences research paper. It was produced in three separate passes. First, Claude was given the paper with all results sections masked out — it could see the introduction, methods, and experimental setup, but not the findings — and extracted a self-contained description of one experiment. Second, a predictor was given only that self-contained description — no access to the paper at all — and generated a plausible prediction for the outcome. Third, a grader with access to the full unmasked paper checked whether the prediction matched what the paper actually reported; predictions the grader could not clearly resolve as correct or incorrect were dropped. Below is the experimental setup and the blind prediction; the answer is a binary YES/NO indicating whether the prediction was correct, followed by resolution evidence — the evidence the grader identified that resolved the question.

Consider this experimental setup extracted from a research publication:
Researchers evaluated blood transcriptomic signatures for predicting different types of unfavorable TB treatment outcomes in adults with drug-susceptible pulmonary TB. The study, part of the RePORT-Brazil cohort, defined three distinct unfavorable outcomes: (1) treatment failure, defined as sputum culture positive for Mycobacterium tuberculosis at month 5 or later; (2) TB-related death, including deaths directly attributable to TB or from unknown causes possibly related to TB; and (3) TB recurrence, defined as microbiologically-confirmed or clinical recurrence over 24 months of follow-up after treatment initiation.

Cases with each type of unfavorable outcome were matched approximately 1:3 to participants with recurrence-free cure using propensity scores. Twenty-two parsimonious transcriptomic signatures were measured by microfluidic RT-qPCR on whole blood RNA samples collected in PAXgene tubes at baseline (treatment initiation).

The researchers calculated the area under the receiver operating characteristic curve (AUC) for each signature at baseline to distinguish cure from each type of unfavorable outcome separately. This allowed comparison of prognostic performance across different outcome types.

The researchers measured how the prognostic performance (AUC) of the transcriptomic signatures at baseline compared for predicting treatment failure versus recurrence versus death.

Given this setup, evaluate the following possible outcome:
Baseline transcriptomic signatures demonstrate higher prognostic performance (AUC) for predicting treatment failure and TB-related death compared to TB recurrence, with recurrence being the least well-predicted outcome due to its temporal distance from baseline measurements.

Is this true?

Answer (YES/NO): NO